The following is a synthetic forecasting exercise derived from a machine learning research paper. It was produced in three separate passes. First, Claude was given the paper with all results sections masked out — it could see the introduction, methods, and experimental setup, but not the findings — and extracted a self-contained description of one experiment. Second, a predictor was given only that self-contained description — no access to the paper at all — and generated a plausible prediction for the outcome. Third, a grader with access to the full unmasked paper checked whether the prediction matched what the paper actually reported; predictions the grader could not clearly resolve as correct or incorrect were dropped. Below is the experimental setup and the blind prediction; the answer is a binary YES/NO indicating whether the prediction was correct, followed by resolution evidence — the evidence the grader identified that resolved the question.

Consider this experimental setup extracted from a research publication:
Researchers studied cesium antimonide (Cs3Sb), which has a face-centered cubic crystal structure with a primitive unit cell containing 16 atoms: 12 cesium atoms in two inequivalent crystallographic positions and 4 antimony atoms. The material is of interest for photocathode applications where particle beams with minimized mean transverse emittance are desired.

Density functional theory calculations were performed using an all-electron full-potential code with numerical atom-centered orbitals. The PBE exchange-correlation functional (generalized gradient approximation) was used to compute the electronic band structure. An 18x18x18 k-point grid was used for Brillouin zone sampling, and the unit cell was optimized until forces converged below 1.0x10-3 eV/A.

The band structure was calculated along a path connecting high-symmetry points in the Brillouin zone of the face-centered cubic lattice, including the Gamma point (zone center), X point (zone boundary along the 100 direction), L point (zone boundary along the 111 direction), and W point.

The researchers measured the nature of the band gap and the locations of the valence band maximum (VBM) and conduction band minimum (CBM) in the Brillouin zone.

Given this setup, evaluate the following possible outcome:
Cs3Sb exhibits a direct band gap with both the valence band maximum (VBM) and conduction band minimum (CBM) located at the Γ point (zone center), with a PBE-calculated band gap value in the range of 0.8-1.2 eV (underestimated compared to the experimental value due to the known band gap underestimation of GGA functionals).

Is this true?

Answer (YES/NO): NO